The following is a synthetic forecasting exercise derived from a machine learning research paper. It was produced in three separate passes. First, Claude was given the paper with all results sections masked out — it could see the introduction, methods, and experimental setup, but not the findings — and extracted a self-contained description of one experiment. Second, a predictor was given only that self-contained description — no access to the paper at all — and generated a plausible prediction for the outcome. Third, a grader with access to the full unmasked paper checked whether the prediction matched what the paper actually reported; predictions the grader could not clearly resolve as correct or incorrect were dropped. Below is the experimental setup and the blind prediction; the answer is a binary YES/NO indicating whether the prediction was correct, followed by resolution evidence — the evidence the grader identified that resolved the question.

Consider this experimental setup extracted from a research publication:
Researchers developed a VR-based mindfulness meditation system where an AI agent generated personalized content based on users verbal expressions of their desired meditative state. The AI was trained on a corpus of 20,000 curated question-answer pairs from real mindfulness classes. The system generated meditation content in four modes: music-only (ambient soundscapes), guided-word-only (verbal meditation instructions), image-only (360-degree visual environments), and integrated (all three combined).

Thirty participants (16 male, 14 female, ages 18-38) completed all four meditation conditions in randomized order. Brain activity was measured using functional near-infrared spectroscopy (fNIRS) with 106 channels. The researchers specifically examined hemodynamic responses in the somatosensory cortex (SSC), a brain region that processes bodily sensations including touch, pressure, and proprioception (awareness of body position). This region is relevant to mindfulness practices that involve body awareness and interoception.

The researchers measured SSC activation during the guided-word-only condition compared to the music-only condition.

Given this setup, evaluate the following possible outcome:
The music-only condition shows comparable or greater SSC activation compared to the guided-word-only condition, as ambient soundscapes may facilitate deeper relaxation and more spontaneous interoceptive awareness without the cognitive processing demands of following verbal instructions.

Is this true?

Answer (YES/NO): YES